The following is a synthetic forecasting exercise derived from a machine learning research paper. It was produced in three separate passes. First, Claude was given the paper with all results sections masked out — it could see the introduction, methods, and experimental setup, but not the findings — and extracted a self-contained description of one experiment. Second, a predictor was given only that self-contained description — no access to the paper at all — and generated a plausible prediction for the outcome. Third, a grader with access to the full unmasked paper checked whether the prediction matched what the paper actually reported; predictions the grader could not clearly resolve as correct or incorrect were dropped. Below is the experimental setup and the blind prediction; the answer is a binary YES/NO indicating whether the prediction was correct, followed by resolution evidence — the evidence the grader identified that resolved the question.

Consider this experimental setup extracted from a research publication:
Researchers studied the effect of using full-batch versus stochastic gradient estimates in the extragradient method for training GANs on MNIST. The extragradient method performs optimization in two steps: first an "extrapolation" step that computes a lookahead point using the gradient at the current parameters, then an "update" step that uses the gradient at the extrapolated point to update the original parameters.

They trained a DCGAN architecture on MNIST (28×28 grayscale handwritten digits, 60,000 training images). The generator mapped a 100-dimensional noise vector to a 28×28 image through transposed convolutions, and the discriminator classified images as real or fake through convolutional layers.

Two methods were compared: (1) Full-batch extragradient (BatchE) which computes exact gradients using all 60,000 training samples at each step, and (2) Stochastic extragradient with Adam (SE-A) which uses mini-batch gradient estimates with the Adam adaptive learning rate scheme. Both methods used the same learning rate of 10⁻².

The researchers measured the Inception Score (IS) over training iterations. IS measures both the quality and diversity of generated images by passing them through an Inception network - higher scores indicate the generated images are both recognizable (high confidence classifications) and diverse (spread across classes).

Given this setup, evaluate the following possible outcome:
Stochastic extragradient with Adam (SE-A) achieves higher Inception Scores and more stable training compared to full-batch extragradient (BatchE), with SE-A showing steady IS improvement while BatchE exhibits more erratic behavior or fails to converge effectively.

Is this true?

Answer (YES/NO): NO